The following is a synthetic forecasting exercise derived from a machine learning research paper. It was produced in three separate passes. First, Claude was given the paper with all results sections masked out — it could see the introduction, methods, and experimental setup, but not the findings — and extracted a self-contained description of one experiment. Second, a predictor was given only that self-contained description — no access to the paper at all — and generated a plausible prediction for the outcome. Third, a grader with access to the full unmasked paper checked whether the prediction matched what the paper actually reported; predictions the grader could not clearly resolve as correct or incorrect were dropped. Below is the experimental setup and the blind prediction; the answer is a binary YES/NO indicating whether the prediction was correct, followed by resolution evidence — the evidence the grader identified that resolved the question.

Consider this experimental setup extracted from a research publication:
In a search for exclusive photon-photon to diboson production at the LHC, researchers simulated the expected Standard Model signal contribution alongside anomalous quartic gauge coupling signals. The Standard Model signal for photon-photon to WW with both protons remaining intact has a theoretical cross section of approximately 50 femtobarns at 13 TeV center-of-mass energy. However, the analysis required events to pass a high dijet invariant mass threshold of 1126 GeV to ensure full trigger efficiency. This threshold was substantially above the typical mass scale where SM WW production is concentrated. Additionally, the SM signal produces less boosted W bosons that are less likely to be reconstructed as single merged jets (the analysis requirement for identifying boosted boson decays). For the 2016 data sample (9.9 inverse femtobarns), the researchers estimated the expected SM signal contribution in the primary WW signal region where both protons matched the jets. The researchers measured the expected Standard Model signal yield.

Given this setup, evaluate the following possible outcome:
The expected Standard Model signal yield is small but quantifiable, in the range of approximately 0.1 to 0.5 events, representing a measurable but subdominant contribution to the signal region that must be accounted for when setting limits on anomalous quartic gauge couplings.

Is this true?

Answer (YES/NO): NO